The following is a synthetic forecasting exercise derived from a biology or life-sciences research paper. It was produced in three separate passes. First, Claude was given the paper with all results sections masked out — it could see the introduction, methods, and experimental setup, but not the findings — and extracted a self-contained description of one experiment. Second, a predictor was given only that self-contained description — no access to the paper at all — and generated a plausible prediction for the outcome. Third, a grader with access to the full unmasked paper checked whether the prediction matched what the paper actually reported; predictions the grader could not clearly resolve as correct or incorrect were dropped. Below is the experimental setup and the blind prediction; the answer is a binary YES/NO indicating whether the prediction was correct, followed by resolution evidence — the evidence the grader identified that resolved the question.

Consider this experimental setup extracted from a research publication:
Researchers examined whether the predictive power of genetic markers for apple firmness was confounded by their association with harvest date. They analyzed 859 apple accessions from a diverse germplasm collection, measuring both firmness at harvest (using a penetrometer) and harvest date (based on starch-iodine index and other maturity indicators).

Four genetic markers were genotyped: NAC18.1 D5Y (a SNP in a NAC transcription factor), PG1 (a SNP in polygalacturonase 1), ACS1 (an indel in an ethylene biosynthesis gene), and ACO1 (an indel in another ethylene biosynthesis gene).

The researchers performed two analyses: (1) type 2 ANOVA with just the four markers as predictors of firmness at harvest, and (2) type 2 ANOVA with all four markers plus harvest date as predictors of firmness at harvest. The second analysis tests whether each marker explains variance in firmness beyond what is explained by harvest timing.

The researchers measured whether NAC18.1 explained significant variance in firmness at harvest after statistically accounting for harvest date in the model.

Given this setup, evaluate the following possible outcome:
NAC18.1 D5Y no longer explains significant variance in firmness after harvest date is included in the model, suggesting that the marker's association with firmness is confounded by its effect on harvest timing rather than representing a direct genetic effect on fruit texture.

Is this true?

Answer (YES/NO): NO